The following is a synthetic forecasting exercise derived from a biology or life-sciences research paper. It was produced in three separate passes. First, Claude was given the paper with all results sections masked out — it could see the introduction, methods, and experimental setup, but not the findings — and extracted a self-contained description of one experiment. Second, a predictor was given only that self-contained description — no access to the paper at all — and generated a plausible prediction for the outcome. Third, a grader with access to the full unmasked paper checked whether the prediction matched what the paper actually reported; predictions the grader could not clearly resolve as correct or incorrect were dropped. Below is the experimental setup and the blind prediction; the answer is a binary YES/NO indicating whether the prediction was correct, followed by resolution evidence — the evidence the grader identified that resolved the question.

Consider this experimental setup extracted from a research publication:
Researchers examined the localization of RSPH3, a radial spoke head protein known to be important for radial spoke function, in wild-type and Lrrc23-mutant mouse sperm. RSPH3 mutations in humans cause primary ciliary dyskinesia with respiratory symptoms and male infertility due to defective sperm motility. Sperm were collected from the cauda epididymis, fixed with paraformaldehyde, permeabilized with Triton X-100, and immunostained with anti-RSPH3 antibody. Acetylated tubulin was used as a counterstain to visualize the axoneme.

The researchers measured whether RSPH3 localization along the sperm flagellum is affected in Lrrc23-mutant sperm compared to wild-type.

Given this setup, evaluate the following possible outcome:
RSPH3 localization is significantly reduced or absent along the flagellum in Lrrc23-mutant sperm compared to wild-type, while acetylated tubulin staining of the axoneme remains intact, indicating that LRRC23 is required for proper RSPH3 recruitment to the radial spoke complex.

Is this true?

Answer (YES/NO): NO